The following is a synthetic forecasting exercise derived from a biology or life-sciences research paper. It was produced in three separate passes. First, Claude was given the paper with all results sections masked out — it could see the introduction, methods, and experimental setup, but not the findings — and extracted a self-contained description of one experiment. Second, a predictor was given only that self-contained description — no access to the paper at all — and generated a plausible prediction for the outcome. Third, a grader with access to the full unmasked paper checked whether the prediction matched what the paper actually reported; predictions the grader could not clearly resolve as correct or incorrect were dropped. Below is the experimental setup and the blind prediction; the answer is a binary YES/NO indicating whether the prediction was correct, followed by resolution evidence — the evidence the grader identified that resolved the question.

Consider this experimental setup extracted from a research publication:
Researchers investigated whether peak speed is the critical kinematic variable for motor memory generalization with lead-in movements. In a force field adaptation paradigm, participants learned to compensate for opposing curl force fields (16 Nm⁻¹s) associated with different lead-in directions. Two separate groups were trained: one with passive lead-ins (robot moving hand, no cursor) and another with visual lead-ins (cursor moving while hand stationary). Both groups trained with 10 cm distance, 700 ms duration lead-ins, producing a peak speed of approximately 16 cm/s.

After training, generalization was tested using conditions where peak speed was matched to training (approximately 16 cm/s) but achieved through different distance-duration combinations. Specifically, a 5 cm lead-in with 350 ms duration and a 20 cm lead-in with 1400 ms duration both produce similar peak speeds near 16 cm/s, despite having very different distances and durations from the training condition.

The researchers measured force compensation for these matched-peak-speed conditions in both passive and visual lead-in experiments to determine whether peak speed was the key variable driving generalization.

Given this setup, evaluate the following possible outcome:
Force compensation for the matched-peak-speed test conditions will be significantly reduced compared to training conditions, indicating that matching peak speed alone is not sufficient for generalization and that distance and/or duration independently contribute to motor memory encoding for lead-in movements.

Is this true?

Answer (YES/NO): NO